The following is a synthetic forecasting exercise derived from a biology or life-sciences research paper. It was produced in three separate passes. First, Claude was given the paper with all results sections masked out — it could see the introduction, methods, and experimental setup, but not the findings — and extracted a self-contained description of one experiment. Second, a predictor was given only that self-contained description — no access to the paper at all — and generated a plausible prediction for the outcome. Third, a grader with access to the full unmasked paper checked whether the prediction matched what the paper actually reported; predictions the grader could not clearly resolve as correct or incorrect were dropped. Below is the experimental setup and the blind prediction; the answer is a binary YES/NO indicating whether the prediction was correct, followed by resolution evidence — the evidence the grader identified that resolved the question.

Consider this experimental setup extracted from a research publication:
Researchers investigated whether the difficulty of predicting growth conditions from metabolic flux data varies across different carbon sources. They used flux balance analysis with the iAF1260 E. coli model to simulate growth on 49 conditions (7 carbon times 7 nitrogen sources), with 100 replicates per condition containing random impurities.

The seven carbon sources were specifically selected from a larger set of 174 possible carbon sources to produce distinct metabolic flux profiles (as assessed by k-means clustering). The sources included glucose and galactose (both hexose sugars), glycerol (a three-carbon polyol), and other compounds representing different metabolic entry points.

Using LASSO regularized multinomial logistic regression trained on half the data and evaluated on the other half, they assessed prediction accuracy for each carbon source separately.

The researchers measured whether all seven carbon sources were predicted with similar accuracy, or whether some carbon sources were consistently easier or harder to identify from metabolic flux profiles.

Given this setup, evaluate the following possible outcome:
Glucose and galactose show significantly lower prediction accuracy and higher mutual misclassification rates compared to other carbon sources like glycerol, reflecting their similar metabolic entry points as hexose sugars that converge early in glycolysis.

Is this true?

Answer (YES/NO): NO